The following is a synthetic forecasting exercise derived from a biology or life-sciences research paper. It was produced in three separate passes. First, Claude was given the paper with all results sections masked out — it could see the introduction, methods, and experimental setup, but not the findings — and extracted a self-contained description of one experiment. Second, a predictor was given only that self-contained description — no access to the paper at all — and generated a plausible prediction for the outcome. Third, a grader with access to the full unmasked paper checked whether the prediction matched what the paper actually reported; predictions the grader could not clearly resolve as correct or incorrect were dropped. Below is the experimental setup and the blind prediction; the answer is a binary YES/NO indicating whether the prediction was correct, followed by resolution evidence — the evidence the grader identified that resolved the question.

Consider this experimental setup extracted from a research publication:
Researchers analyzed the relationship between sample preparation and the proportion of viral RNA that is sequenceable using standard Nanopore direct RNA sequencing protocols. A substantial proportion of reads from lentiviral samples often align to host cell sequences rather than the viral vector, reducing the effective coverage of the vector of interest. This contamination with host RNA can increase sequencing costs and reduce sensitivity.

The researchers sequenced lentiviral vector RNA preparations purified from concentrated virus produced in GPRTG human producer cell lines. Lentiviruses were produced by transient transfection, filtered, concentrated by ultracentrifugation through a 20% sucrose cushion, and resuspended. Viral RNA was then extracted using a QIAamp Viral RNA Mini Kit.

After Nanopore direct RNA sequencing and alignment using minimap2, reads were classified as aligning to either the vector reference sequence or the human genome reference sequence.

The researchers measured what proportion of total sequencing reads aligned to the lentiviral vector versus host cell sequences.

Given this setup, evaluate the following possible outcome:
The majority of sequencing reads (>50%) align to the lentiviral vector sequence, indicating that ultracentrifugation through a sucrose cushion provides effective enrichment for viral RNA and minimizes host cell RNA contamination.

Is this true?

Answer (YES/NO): NO